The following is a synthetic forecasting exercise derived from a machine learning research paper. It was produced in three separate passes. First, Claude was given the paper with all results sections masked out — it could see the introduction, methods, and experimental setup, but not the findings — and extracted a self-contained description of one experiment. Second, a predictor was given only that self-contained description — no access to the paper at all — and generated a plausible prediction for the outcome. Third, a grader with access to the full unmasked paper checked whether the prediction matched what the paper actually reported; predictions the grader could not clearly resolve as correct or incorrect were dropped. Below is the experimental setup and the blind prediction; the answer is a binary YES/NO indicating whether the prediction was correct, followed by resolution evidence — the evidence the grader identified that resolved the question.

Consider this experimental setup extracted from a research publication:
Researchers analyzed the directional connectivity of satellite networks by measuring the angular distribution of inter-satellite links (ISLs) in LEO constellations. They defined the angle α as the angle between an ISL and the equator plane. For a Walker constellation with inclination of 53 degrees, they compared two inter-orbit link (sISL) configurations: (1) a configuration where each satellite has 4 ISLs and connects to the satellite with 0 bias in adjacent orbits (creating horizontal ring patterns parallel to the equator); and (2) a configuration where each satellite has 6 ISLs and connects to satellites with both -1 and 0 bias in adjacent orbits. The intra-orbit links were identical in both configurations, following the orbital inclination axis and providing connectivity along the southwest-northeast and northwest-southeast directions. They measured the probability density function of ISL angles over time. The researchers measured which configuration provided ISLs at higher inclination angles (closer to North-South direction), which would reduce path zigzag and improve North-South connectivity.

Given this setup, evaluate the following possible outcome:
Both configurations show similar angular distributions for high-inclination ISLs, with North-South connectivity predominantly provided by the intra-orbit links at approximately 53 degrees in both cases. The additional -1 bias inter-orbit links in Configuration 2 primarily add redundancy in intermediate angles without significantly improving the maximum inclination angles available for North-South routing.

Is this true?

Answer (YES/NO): NO